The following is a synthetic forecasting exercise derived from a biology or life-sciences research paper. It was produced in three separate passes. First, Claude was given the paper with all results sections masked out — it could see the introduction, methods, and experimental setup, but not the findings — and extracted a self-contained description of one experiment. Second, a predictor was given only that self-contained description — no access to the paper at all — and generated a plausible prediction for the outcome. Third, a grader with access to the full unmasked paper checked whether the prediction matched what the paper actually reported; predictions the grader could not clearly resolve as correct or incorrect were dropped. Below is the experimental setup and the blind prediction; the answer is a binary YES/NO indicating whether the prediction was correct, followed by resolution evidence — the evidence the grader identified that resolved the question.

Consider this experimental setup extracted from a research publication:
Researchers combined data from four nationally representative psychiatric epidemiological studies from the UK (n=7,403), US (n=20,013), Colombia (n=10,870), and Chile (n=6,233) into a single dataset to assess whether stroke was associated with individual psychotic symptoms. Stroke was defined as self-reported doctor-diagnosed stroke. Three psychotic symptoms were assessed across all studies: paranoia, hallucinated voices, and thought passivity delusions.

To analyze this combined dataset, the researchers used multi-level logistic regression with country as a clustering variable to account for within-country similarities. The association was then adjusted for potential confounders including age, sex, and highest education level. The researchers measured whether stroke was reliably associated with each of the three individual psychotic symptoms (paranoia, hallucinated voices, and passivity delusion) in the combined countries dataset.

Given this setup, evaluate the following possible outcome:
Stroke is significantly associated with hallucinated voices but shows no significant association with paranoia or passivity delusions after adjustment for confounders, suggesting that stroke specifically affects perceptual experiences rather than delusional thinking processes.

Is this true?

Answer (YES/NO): NO